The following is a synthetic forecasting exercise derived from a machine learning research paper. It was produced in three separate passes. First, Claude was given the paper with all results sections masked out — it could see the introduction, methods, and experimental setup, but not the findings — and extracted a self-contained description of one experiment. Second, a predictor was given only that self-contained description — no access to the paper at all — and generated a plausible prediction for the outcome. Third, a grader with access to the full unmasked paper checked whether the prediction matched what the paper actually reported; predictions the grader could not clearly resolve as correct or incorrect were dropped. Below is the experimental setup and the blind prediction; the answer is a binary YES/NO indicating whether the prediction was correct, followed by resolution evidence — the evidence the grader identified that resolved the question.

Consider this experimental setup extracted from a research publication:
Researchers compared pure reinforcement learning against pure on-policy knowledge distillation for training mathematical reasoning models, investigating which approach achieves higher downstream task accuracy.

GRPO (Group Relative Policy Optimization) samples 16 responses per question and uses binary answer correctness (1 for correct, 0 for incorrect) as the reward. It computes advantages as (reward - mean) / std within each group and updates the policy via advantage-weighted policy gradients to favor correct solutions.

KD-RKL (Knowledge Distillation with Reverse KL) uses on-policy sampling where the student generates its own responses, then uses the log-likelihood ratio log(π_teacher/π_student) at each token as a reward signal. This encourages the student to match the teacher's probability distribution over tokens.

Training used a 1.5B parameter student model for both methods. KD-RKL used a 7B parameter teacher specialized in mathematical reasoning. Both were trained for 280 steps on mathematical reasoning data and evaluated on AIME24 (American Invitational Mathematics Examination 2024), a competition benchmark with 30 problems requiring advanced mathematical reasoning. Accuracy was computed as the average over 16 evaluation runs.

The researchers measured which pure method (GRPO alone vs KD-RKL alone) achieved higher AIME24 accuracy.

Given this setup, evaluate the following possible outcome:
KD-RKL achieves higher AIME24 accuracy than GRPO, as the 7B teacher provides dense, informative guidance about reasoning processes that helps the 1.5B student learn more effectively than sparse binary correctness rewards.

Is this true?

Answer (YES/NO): YES